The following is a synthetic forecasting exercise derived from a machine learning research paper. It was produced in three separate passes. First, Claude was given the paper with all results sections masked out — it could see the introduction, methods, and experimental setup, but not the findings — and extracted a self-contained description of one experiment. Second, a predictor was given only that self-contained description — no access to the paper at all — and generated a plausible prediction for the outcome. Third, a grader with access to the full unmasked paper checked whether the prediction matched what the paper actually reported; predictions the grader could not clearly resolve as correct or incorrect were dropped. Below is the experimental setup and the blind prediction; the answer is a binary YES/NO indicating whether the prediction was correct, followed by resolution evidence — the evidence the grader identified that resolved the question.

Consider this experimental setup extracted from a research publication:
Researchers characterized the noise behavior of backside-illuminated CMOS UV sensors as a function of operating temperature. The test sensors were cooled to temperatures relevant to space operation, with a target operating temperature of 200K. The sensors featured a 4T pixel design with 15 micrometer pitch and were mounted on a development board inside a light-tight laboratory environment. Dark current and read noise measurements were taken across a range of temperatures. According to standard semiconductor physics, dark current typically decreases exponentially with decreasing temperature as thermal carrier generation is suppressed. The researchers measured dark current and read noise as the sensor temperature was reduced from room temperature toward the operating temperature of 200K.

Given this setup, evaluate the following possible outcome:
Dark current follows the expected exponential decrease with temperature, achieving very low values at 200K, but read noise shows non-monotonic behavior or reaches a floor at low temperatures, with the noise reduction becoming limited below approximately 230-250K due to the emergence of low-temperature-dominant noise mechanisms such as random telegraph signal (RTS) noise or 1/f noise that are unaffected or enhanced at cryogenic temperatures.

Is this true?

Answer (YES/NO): NO